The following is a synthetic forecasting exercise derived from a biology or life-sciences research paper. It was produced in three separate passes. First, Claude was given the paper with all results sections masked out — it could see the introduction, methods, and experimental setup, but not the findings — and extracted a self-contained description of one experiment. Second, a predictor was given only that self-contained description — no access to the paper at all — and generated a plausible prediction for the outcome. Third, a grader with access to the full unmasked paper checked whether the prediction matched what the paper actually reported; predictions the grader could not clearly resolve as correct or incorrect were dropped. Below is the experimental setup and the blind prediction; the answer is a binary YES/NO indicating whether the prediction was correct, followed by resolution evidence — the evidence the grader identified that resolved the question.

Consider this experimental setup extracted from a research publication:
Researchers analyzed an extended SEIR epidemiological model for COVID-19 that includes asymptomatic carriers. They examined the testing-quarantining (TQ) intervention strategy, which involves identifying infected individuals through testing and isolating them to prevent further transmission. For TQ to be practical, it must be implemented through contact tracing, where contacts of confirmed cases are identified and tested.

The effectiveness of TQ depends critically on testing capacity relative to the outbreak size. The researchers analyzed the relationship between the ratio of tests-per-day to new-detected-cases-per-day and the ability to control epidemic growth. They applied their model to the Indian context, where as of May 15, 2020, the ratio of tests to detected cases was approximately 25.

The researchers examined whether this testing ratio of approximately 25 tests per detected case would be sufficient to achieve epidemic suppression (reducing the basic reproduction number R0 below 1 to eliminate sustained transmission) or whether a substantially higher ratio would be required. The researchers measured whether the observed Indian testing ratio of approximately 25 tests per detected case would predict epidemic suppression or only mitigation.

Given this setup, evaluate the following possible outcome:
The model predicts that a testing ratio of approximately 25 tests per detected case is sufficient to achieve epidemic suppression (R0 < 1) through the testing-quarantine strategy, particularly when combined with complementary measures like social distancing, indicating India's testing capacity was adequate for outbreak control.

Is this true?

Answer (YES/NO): NO